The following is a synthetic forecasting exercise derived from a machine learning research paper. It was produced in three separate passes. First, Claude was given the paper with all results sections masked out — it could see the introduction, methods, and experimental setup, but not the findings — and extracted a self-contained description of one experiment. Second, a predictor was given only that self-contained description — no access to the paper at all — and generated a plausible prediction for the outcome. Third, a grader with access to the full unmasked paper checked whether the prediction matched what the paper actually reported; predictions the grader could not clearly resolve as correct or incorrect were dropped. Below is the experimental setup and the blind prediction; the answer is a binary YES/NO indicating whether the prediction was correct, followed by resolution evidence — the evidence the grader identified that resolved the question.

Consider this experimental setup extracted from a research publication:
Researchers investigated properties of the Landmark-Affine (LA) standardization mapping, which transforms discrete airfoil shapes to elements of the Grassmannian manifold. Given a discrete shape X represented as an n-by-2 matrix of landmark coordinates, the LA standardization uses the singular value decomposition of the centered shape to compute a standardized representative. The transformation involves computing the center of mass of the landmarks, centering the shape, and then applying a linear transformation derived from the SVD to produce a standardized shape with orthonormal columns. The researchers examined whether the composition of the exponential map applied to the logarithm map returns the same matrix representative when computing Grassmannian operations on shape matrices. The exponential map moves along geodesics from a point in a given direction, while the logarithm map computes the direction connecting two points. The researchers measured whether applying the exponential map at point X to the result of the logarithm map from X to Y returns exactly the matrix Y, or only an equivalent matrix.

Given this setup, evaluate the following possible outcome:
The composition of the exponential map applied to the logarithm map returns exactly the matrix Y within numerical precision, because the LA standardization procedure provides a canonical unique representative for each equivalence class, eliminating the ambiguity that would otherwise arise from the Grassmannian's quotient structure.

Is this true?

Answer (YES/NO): NO